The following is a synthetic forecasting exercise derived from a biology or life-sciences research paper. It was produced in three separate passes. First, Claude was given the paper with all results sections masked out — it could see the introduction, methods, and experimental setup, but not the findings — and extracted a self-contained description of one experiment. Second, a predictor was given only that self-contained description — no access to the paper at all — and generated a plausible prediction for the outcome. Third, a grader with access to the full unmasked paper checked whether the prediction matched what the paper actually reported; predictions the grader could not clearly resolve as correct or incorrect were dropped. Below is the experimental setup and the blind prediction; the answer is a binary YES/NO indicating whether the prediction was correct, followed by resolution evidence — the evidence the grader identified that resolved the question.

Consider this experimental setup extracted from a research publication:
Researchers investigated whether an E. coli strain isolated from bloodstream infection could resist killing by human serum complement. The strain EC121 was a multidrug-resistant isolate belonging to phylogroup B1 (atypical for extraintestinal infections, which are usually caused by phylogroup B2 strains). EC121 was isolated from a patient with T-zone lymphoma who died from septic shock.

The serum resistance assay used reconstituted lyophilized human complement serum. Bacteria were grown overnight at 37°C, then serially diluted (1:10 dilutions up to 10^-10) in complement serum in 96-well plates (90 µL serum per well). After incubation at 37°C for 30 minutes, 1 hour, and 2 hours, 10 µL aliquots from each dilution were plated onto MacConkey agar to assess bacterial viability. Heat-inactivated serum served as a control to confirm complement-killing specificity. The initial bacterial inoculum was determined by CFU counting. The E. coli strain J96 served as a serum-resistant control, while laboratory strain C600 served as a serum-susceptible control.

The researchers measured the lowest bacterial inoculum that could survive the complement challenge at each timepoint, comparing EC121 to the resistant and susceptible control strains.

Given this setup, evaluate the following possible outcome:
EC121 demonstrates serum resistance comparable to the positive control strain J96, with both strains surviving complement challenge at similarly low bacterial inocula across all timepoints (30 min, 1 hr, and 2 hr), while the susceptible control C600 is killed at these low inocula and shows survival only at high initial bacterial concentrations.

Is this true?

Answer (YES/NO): YES